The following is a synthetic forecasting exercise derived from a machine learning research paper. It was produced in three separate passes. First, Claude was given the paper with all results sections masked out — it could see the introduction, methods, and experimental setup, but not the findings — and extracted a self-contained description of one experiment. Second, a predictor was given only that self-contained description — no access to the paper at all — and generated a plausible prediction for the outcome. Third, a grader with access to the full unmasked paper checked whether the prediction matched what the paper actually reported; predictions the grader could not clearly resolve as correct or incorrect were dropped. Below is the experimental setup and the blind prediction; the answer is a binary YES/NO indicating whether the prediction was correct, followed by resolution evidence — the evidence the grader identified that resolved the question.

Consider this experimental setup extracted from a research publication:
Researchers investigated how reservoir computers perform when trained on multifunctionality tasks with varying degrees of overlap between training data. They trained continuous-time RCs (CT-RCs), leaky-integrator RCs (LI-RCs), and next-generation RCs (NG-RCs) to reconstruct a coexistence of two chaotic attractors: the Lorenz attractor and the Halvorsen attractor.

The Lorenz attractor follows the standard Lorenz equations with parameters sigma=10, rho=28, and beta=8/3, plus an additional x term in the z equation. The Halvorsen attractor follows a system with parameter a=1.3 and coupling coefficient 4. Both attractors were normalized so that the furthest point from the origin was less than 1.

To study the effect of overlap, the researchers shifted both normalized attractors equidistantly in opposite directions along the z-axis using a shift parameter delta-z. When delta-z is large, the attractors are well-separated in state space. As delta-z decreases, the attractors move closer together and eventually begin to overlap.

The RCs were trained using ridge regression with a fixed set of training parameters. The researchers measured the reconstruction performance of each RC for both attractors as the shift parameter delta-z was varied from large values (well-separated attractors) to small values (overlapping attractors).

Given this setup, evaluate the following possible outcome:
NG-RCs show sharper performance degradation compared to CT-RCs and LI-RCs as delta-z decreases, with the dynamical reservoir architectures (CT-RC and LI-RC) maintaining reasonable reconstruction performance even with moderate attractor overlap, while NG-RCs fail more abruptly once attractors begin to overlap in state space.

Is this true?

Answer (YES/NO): YES